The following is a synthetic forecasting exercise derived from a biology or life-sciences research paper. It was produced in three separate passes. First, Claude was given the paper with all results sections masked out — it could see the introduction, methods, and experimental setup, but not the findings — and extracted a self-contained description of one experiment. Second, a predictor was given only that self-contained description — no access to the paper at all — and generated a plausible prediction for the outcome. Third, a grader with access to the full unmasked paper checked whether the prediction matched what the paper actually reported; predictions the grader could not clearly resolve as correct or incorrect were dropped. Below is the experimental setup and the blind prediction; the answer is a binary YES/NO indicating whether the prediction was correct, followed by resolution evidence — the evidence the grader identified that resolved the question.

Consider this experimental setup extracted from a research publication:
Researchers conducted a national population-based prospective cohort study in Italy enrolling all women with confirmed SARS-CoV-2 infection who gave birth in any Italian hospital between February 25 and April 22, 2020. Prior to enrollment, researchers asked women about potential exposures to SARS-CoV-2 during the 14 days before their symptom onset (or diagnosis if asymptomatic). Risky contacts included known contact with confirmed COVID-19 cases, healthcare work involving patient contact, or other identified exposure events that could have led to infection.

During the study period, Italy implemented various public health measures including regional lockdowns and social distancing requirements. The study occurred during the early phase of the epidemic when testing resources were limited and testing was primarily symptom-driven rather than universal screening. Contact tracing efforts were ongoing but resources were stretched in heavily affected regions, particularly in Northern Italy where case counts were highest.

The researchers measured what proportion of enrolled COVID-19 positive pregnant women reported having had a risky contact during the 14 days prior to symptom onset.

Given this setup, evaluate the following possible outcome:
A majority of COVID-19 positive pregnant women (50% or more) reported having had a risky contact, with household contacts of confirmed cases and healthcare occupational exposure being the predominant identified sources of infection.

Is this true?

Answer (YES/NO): NO